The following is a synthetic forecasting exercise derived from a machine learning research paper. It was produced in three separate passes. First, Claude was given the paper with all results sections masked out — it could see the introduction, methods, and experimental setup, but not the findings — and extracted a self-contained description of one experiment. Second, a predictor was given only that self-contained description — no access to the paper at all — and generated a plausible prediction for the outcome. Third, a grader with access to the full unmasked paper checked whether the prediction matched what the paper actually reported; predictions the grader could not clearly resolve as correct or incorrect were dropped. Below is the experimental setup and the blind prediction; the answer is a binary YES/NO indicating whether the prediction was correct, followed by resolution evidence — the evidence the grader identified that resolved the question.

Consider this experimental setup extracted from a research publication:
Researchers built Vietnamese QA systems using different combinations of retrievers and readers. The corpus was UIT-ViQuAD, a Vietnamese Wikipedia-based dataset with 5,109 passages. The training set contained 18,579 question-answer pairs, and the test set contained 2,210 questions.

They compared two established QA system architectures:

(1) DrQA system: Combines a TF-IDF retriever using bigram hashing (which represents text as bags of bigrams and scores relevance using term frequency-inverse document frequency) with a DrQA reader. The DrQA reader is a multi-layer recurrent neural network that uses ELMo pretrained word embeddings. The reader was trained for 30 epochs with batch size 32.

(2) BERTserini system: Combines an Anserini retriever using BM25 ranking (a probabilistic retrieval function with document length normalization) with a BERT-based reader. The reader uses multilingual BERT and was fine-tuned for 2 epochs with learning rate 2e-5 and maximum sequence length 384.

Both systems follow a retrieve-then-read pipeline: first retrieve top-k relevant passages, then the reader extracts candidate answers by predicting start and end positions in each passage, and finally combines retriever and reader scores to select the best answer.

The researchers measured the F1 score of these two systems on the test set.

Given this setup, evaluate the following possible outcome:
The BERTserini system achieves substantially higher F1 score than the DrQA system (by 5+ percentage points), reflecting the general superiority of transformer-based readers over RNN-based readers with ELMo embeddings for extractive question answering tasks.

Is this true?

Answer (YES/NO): YES